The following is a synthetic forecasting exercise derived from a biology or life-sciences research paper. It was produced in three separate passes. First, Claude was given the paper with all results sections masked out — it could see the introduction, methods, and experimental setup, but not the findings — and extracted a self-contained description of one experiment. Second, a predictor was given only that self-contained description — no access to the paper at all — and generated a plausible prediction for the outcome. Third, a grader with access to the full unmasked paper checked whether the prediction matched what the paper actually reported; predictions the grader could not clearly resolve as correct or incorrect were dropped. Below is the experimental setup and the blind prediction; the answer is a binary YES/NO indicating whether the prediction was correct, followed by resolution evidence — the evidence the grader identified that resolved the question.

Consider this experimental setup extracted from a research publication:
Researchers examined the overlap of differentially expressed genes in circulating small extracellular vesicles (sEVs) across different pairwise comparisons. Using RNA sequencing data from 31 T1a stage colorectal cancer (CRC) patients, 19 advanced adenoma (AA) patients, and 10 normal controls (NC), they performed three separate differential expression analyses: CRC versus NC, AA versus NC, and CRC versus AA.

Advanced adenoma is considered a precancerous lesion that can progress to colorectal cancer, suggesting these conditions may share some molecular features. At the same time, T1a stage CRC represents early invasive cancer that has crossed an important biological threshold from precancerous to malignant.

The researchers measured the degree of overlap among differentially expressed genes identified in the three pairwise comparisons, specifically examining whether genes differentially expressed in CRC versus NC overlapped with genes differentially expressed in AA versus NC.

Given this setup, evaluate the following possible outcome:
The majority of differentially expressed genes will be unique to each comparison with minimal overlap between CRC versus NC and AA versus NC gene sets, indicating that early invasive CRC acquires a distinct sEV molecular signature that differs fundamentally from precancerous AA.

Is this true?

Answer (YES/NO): NO